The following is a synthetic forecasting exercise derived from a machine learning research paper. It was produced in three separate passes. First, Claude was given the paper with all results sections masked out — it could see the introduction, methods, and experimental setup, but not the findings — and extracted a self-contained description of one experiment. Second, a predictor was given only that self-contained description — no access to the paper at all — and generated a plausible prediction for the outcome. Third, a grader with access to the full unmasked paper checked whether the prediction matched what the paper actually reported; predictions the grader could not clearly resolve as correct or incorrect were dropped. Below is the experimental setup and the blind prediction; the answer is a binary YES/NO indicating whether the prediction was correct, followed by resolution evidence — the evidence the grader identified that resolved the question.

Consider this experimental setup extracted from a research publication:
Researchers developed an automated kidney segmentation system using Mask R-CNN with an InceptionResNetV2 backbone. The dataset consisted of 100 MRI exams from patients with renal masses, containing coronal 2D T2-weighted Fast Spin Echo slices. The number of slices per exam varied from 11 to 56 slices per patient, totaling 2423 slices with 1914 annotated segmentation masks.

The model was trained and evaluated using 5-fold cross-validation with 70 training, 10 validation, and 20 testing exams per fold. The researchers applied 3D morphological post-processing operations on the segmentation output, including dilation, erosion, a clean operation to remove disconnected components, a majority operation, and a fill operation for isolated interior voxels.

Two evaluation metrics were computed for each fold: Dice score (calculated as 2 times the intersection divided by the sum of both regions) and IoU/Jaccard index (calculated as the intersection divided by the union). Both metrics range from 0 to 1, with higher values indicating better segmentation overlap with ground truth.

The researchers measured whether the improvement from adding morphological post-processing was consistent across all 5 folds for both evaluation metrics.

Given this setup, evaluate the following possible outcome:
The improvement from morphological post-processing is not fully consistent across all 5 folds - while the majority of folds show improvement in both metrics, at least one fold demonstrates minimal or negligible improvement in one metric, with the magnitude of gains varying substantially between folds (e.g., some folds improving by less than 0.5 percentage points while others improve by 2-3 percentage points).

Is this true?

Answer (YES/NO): NO